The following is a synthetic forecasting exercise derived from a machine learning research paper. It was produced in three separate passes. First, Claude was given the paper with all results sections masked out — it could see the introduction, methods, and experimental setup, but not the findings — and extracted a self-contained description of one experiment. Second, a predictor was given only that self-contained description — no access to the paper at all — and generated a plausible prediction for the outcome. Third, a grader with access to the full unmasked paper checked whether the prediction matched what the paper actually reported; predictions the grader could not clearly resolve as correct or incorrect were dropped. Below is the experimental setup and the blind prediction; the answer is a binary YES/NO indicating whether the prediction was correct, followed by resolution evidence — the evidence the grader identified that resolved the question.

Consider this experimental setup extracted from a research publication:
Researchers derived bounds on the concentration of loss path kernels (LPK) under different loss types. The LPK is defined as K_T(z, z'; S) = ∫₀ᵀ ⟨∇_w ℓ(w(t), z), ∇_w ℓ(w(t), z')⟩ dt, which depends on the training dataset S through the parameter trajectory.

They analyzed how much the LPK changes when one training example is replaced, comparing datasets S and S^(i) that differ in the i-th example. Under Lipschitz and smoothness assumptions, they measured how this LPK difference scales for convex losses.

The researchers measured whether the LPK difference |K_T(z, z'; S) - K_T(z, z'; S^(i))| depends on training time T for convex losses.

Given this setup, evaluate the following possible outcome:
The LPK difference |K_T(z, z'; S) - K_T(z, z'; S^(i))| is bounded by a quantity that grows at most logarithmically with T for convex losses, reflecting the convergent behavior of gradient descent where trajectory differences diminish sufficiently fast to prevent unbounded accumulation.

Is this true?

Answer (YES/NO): NO